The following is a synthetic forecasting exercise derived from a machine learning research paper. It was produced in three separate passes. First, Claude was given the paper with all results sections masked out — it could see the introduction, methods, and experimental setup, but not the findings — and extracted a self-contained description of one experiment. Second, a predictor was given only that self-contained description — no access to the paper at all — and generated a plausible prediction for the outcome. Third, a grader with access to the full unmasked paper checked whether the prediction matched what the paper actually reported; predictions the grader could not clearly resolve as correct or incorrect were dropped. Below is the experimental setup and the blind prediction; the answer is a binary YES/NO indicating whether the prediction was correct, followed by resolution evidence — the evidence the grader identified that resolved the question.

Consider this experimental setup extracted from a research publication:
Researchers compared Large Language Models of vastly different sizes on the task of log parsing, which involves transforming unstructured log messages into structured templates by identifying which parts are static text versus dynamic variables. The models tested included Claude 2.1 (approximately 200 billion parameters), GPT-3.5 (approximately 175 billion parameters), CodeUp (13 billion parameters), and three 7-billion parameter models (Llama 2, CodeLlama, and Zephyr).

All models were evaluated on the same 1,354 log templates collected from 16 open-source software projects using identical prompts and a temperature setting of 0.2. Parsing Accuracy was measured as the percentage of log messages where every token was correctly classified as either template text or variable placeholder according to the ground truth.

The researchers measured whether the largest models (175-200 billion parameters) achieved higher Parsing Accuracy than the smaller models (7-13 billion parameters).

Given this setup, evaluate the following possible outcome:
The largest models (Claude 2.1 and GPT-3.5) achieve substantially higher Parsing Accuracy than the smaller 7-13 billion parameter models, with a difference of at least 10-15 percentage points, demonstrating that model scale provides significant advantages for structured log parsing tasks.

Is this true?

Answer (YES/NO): NO